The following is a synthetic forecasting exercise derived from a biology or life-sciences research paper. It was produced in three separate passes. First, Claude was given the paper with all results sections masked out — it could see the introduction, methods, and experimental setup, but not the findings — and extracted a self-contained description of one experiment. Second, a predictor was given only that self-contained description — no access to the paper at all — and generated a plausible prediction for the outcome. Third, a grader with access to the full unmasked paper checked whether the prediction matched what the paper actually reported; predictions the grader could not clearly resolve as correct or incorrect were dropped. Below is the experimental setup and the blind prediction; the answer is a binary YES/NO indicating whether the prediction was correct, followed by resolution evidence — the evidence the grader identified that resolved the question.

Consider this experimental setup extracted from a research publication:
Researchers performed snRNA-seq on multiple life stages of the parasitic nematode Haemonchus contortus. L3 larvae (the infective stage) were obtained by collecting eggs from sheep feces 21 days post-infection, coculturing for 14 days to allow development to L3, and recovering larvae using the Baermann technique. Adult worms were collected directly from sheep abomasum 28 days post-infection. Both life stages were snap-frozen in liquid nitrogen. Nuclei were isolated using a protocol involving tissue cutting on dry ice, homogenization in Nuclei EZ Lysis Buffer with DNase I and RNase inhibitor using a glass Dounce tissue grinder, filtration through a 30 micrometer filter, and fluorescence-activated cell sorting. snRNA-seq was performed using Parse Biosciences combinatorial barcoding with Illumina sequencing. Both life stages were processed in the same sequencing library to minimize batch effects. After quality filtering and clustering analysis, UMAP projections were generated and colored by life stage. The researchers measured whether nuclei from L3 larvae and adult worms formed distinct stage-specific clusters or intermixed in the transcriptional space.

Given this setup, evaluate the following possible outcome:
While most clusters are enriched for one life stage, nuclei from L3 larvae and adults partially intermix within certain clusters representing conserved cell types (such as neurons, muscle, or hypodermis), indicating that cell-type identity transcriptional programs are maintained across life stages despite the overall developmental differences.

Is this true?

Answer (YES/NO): YES